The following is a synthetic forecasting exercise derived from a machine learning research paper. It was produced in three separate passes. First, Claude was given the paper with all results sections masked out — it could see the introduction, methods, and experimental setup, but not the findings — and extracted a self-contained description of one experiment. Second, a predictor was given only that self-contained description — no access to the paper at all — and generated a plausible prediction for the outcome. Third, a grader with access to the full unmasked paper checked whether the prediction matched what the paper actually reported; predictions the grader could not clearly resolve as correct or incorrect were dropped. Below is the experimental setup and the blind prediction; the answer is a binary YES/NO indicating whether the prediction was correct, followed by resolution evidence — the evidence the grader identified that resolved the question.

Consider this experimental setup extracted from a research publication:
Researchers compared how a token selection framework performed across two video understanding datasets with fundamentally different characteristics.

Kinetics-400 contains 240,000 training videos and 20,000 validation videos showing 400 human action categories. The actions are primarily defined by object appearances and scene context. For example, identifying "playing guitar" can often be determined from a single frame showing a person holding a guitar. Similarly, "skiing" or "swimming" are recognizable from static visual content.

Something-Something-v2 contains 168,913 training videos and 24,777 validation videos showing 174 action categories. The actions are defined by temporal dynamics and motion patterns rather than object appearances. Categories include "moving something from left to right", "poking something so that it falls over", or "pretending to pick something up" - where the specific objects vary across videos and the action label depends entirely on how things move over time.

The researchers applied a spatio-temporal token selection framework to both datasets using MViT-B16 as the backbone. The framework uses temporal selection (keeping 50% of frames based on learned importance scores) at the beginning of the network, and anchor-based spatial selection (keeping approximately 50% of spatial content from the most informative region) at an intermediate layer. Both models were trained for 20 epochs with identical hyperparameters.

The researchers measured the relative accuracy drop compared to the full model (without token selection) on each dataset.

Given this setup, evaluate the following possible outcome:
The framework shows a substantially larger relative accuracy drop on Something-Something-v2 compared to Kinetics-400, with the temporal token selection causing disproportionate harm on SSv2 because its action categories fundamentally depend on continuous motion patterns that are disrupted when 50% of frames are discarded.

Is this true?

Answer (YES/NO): YES